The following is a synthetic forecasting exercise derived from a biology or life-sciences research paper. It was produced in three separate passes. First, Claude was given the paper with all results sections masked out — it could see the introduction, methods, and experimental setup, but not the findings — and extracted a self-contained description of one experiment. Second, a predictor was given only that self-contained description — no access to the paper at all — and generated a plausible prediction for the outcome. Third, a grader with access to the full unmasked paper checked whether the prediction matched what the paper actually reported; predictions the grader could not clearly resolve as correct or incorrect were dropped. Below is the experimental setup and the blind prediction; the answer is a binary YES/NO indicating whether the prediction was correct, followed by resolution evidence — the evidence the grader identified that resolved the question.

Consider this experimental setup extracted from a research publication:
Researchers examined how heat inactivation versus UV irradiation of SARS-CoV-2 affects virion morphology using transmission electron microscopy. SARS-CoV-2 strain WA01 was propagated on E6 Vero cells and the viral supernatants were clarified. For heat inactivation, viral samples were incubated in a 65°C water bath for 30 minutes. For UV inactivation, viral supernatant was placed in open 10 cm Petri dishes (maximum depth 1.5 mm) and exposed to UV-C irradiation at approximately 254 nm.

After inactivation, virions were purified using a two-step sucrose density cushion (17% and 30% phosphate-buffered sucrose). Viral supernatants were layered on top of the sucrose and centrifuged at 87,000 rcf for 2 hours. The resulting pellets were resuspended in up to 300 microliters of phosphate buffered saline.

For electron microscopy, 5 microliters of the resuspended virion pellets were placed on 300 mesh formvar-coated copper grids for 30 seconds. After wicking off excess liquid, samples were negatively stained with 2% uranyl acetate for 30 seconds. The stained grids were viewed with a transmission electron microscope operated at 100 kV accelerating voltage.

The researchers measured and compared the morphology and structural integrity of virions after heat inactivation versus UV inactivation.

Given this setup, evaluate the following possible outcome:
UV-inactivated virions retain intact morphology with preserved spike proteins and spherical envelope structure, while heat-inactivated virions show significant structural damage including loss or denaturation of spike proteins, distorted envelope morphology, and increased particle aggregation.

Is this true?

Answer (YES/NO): NO